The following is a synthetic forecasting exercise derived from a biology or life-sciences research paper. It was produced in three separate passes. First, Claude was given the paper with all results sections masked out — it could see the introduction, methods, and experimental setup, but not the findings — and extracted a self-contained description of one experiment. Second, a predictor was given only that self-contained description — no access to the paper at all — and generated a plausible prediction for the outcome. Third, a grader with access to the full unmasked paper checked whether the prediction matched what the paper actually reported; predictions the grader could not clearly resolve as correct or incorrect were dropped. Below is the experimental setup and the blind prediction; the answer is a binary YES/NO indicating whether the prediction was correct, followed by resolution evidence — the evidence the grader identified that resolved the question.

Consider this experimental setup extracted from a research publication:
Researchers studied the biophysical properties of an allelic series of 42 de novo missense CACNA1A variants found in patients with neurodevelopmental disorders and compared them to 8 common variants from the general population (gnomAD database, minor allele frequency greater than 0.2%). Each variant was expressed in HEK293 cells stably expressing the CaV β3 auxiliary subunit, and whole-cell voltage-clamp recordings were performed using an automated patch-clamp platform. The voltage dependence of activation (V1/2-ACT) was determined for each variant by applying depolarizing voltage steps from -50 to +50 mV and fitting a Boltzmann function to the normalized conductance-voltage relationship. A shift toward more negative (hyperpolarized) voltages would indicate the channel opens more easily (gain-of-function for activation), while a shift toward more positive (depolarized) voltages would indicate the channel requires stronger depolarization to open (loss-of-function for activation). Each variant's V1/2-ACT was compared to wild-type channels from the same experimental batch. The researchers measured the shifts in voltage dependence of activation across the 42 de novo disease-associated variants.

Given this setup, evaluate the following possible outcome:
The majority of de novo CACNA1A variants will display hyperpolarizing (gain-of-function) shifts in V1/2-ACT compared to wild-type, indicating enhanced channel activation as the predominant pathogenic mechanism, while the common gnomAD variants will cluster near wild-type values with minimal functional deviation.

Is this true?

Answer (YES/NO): NO